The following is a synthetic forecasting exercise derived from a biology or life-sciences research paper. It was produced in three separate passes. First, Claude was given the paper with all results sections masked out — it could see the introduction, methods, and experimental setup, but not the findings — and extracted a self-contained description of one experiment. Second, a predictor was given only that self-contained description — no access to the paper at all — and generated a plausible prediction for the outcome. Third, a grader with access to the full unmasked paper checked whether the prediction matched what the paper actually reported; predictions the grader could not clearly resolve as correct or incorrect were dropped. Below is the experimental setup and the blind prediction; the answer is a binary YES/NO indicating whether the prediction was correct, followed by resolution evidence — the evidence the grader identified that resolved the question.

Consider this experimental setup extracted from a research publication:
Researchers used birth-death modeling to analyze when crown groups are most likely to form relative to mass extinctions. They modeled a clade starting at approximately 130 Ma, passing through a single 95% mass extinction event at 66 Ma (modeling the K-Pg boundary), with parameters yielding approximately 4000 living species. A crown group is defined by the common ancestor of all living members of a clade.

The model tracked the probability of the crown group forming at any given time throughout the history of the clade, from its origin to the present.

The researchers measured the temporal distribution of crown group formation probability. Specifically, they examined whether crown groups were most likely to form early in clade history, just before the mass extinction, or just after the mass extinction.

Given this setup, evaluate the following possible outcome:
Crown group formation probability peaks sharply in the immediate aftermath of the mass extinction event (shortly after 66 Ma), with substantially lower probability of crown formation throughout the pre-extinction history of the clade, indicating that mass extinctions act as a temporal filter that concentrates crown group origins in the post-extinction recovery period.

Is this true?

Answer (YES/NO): NO